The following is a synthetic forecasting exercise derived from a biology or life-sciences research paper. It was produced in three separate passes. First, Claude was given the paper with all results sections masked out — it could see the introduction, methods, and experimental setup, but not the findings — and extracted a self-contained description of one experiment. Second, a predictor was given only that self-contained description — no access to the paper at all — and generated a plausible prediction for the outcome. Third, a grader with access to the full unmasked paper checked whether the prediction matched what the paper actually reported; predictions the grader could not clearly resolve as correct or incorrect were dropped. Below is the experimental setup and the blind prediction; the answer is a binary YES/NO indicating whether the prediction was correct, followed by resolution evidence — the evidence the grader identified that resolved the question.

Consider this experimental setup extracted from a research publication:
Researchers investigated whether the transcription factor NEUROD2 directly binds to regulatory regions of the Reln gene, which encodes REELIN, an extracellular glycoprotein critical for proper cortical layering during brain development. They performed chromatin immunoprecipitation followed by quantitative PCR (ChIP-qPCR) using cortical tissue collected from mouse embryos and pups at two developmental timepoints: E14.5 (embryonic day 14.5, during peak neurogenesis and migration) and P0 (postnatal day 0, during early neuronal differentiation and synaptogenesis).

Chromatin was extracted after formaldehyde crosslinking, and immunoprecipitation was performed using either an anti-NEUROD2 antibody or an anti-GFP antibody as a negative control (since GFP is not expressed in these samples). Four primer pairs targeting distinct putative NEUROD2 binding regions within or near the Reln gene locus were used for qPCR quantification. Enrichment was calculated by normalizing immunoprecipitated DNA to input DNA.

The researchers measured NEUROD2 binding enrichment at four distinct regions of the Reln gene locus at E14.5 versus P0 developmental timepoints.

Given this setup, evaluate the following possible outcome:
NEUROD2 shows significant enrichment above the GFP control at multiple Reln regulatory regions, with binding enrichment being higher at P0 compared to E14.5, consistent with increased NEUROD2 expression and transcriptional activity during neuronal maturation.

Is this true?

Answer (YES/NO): NO